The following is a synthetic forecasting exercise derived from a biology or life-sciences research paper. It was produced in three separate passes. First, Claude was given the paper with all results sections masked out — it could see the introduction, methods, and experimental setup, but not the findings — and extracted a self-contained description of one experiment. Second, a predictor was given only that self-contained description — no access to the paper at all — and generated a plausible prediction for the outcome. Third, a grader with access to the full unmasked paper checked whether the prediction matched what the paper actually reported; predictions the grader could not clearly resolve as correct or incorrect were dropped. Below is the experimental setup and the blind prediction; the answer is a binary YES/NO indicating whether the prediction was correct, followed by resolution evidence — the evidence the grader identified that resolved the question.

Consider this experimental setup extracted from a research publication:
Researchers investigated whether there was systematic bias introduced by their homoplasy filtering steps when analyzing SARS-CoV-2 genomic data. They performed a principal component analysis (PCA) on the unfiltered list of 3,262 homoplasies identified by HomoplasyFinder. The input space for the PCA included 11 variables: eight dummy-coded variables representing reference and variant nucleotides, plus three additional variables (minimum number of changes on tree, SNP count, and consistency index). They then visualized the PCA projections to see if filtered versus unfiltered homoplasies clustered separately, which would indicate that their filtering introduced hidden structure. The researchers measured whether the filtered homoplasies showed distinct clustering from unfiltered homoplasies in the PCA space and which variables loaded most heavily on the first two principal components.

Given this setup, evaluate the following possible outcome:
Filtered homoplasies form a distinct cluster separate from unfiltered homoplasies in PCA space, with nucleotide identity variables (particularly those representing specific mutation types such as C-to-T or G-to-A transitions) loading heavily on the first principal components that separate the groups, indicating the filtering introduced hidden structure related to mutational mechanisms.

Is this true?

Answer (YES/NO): NO